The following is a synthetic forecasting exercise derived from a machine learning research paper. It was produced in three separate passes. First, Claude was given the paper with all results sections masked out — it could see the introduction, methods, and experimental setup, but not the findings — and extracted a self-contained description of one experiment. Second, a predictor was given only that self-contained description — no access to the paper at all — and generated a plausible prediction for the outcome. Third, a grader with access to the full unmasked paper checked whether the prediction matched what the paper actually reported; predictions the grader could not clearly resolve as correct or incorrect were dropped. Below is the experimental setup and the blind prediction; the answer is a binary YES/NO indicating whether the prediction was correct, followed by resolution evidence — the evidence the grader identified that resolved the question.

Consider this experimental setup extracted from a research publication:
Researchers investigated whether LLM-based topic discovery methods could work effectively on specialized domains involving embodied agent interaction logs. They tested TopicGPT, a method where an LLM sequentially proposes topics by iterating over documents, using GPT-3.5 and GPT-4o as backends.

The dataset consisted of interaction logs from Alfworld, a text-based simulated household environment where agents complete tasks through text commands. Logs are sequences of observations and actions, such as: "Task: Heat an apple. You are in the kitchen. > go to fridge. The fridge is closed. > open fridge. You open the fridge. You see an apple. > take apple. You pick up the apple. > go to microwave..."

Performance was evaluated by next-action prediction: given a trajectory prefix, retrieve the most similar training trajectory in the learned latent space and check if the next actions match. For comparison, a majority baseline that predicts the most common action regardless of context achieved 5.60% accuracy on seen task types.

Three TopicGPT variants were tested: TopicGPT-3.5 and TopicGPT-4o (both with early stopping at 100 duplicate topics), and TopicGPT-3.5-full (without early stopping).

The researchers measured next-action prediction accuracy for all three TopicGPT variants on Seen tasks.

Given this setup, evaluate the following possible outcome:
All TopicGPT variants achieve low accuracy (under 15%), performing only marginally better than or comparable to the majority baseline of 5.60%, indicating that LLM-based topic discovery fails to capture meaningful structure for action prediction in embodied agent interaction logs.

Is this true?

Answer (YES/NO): NO